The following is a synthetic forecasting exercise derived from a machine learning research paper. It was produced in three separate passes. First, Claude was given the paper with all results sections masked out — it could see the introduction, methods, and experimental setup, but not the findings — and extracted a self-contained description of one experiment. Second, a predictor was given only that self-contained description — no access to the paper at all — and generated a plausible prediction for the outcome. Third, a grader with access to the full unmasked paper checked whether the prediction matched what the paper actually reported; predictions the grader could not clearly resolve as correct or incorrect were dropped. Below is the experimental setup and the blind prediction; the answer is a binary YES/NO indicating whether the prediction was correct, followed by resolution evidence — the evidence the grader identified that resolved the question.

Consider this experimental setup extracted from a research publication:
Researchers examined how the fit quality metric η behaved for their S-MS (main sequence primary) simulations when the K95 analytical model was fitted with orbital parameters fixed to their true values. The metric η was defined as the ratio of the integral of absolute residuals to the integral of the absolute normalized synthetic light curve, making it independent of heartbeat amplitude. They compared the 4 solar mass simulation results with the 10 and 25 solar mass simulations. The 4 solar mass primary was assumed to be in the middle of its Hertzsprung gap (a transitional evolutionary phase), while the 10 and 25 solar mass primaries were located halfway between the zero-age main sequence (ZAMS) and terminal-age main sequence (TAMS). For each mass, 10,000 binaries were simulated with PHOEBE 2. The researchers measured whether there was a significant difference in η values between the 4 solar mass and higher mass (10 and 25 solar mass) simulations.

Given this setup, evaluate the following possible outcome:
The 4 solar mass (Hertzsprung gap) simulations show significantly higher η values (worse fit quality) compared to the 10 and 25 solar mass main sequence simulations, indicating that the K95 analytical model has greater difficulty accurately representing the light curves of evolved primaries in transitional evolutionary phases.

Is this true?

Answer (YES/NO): NO